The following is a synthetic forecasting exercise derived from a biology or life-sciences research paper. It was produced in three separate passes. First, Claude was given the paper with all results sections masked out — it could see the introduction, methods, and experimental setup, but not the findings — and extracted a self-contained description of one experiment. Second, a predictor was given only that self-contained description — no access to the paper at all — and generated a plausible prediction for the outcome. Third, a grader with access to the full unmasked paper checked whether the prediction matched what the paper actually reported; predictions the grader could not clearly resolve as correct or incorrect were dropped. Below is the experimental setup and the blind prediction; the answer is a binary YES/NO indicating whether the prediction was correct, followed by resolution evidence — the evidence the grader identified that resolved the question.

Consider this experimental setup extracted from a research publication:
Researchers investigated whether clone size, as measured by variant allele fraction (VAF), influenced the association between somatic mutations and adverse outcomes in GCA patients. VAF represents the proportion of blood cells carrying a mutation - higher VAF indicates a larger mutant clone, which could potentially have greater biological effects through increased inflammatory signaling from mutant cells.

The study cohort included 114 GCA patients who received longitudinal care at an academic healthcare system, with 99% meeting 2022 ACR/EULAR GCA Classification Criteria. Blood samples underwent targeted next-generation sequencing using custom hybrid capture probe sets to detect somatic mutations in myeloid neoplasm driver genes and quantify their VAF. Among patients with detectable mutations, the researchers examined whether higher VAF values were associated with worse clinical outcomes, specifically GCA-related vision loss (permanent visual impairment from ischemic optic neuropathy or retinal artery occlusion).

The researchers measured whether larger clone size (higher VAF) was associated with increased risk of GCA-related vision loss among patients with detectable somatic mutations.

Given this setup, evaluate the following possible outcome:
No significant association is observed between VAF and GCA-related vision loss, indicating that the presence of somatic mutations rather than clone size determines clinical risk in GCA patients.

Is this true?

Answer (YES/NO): NO